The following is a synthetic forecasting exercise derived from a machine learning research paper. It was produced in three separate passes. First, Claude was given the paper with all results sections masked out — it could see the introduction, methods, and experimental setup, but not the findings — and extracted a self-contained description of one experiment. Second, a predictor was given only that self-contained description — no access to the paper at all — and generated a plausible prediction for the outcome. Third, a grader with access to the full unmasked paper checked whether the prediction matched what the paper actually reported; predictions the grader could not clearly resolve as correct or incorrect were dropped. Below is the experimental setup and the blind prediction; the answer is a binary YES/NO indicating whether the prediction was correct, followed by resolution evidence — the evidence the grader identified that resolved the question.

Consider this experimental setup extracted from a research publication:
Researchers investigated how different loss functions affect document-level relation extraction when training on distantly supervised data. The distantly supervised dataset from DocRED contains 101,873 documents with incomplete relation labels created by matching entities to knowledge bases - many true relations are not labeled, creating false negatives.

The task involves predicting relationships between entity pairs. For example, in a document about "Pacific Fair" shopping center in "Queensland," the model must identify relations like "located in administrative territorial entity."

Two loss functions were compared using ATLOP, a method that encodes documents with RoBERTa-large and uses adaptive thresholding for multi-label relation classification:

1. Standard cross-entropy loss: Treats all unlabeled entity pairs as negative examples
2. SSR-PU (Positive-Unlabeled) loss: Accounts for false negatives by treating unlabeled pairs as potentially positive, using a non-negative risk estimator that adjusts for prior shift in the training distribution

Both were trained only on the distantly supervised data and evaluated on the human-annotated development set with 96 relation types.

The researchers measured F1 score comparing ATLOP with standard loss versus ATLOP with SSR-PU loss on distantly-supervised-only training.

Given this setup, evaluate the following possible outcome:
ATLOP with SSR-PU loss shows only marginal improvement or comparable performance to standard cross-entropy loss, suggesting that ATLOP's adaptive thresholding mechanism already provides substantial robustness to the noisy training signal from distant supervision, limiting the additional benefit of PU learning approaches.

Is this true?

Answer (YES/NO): YES